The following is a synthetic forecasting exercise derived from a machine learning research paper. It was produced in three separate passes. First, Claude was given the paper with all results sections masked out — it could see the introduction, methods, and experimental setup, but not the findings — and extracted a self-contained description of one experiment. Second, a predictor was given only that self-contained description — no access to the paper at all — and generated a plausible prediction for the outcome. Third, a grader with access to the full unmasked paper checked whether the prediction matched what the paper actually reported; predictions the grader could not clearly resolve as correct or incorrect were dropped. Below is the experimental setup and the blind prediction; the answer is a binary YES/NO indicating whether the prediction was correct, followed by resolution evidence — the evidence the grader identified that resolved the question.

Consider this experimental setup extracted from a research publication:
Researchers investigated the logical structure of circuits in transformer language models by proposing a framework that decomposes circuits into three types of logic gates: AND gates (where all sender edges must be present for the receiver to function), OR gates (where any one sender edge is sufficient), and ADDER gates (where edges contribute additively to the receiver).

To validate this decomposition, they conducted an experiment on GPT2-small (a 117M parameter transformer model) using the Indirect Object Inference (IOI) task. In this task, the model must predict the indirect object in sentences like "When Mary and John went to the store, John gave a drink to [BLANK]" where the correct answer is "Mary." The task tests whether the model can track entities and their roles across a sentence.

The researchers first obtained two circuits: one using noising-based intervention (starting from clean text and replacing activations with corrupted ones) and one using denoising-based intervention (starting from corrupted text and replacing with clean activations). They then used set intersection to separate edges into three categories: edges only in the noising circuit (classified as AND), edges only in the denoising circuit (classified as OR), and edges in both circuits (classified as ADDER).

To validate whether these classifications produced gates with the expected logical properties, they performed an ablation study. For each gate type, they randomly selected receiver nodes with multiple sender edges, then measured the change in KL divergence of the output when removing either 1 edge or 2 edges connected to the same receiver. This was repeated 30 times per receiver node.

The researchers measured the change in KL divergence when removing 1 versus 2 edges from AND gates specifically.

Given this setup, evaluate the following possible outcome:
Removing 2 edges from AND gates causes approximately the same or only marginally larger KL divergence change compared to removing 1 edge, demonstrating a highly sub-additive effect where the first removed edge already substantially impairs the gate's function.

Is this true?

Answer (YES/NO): YES